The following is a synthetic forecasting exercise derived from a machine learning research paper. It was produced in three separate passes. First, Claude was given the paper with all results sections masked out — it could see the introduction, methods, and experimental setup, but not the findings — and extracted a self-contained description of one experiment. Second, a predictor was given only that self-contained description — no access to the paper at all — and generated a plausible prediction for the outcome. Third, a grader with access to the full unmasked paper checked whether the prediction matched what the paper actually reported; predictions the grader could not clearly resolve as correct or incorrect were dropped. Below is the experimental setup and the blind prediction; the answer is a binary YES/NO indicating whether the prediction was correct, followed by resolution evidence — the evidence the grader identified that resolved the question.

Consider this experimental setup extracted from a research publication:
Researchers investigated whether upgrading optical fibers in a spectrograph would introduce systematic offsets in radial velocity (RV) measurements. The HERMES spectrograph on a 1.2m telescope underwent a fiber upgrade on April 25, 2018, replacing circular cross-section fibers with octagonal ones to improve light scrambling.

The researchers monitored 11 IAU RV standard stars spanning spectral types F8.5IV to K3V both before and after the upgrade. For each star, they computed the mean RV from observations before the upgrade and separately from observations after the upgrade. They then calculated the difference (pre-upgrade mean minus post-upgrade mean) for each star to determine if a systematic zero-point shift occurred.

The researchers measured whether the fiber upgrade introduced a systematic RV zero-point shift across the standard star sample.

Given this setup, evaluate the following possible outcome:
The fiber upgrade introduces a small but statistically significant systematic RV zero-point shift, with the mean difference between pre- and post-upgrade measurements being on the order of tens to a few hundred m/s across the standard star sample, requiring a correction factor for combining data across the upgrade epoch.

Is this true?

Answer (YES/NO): YES